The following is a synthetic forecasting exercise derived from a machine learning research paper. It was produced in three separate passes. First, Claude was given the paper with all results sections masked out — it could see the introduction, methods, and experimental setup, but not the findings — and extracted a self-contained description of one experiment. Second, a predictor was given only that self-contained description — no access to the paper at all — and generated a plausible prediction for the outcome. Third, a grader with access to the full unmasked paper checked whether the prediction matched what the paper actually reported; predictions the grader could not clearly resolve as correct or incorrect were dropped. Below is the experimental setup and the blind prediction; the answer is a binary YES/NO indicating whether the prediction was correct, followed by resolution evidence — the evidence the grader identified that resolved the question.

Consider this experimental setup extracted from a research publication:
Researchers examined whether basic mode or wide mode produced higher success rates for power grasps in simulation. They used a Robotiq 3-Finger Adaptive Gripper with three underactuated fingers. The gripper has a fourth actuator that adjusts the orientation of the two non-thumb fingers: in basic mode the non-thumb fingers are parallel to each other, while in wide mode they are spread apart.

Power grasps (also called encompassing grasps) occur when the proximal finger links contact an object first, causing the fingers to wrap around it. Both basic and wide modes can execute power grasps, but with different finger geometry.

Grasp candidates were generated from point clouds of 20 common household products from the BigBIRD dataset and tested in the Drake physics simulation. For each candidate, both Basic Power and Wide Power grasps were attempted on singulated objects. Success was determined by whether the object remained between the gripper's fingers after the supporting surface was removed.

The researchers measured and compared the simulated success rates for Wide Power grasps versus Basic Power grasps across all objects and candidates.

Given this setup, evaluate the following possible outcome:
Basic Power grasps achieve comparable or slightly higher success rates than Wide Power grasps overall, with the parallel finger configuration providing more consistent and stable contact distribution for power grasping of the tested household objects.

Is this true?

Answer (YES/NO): YES